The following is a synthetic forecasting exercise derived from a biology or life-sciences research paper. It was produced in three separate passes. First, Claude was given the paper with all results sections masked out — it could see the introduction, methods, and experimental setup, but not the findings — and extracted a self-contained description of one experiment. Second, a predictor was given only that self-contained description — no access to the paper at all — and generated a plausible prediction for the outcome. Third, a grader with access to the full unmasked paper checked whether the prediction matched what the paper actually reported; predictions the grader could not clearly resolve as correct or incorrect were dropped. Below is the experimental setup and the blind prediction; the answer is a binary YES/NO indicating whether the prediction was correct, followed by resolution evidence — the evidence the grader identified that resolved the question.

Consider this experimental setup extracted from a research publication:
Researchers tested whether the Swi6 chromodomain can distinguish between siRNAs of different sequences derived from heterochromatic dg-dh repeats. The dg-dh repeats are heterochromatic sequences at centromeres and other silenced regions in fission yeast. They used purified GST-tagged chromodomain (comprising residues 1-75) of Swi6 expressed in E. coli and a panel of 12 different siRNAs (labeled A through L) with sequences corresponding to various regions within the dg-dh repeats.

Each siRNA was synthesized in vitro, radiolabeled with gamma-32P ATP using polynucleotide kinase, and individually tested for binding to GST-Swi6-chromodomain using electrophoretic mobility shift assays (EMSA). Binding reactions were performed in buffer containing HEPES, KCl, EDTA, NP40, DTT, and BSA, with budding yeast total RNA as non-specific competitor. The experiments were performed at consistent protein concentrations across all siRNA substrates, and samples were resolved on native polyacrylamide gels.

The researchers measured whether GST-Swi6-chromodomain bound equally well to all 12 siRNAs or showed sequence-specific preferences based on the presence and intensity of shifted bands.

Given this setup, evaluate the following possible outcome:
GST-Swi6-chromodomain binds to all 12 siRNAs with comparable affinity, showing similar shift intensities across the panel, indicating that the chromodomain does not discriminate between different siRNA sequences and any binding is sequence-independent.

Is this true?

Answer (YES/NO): NO